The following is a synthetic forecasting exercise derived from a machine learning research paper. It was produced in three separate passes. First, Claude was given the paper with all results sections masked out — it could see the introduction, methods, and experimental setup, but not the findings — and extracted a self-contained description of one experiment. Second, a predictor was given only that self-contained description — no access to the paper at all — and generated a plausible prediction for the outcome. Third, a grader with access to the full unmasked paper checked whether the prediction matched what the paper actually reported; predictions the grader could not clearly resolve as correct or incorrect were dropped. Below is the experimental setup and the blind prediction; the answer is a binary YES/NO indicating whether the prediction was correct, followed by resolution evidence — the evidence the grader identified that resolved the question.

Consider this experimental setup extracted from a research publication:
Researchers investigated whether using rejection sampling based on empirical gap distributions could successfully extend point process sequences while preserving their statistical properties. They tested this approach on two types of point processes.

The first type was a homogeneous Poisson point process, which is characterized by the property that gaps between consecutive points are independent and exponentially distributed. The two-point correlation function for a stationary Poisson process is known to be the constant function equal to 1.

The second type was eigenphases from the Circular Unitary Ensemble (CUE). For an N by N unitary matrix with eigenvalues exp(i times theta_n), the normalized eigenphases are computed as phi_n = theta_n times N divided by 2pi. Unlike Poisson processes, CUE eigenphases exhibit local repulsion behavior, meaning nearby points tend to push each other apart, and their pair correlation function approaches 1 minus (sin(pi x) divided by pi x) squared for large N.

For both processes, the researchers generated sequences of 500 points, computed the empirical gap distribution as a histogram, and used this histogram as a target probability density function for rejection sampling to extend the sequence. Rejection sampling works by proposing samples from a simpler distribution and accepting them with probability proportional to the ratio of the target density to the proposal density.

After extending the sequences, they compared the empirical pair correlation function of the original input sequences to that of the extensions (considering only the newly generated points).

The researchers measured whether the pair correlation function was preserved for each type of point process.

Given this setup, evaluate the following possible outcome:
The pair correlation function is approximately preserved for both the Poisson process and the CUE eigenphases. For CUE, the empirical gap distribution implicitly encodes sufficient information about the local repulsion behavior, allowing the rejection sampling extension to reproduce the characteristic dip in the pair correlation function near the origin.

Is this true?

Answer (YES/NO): NO